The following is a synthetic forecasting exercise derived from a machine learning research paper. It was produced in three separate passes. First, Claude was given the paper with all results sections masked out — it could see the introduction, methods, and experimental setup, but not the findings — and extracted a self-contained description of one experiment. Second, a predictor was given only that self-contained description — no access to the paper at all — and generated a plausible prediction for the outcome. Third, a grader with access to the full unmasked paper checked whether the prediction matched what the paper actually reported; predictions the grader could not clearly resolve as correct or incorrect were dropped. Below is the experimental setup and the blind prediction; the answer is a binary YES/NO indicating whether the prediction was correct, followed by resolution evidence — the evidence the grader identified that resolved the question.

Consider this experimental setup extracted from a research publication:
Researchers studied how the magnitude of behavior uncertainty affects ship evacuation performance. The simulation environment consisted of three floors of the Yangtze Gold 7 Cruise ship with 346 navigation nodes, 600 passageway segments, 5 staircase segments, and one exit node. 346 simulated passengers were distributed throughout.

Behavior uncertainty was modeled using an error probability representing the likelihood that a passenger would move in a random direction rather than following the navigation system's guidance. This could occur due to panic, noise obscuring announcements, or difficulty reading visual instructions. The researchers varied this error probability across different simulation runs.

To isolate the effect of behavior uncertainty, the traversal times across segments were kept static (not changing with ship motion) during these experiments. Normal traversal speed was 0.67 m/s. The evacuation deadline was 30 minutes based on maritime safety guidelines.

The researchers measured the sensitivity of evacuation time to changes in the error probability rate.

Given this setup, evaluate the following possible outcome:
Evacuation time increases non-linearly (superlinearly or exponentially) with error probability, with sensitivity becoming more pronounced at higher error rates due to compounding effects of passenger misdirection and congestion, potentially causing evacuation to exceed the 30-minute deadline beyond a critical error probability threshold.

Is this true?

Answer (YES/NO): NO